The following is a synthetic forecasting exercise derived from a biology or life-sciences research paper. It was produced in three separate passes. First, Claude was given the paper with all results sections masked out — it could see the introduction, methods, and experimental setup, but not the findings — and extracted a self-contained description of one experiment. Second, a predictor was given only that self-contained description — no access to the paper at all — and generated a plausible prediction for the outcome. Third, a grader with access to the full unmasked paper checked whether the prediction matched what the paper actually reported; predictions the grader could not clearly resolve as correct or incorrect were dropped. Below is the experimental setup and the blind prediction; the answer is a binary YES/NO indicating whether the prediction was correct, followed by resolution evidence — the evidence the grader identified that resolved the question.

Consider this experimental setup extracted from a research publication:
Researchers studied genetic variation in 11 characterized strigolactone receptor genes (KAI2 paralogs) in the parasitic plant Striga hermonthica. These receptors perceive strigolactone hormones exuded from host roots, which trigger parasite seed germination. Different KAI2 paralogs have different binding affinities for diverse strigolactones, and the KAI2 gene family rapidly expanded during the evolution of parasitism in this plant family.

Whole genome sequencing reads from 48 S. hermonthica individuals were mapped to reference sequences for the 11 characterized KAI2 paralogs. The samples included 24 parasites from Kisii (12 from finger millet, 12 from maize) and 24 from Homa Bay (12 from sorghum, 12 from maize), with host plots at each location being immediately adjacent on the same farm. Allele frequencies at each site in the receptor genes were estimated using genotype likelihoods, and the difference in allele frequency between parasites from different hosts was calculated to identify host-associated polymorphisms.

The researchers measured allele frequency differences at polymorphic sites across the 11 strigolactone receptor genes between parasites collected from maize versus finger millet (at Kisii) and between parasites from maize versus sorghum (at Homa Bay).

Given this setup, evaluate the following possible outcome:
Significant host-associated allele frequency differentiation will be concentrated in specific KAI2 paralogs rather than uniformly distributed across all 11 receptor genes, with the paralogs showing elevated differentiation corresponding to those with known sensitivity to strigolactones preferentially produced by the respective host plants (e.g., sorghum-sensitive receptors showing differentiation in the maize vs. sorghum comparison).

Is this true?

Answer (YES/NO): NO